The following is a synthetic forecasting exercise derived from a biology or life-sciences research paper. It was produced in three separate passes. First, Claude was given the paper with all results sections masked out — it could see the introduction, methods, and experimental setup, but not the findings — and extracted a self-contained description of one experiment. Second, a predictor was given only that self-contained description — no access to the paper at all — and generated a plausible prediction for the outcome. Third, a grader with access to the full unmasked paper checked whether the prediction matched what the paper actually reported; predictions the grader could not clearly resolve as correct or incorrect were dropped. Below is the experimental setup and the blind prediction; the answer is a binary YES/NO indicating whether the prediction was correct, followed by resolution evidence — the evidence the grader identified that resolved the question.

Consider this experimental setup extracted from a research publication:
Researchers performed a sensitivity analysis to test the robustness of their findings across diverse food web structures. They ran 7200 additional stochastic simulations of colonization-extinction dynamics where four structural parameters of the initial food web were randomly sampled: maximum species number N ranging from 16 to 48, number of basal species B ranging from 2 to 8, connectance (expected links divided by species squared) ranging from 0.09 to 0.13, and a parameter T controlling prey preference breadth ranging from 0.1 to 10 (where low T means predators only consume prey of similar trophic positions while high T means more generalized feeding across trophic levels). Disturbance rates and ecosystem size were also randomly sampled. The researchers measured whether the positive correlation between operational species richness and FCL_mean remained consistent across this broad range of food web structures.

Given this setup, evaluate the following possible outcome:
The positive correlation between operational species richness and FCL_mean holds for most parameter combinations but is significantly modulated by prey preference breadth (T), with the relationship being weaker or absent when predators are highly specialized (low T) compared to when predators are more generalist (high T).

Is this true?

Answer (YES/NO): NO